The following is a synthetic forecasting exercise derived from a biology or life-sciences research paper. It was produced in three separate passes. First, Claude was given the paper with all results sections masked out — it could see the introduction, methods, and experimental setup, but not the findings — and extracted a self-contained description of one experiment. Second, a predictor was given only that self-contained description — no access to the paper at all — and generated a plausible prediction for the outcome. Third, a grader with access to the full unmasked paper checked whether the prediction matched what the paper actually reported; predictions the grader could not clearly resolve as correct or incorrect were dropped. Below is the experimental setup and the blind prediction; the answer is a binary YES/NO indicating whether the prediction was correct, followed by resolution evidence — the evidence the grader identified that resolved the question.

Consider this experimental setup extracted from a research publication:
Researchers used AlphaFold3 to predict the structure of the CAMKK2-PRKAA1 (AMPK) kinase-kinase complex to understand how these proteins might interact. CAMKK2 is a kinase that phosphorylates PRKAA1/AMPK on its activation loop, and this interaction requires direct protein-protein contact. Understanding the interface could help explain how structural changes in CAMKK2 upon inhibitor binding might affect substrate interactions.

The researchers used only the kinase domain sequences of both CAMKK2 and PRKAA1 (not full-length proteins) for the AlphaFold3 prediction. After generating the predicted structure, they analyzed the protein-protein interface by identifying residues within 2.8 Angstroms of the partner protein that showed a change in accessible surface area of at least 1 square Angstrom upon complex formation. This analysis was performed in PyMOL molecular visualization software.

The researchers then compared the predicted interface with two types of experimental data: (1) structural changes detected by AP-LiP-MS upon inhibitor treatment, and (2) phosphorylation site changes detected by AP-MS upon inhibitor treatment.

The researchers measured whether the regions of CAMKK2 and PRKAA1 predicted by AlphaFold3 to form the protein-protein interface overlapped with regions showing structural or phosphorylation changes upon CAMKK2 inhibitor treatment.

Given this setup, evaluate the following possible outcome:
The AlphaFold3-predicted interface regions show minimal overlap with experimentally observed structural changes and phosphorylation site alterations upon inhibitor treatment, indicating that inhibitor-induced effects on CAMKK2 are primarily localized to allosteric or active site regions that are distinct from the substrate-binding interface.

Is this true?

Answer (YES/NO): NO